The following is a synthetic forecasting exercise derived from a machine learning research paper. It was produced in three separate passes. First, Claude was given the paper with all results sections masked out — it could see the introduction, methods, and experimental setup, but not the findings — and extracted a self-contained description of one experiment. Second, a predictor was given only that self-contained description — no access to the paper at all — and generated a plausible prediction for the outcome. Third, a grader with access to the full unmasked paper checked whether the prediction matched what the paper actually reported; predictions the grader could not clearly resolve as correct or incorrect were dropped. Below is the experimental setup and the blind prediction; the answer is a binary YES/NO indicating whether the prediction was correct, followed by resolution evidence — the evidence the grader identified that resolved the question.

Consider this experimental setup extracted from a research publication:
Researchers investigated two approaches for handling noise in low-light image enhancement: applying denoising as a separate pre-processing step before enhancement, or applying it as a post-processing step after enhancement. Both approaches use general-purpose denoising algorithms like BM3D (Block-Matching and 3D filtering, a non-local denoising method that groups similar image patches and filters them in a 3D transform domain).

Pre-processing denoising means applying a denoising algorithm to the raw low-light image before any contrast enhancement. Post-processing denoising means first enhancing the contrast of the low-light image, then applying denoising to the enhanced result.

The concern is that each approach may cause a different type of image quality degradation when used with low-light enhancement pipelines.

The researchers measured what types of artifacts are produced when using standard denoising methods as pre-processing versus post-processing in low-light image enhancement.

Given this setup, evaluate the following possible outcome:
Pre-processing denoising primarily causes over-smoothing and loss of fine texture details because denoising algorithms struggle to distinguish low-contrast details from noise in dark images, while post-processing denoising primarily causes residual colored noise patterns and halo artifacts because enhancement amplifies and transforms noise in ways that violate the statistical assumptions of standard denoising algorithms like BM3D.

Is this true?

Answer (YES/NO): NO